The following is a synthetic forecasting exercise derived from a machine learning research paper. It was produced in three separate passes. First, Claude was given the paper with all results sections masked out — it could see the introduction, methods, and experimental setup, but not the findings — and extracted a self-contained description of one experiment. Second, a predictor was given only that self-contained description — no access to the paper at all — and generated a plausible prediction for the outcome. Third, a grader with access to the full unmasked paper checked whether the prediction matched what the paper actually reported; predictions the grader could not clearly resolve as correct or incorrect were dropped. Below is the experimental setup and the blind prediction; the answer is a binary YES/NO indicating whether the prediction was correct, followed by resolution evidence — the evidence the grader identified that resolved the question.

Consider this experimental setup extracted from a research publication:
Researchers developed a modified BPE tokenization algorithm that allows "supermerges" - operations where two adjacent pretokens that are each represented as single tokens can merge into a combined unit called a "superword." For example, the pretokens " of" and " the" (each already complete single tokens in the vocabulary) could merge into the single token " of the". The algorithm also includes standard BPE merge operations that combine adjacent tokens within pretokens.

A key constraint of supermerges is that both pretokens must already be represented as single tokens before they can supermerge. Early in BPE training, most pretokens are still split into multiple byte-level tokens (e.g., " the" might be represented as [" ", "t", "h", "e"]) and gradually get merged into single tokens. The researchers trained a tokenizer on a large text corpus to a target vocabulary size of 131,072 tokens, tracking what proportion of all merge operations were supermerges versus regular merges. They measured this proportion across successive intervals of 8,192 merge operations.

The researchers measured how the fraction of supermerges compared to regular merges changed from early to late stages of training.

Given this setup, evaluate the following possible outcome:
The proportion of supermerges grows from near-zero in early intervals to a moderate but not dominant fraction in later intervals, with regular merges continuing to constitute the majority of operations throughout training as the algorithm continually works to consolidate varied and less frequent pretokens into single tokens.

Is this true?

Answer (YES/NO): YES